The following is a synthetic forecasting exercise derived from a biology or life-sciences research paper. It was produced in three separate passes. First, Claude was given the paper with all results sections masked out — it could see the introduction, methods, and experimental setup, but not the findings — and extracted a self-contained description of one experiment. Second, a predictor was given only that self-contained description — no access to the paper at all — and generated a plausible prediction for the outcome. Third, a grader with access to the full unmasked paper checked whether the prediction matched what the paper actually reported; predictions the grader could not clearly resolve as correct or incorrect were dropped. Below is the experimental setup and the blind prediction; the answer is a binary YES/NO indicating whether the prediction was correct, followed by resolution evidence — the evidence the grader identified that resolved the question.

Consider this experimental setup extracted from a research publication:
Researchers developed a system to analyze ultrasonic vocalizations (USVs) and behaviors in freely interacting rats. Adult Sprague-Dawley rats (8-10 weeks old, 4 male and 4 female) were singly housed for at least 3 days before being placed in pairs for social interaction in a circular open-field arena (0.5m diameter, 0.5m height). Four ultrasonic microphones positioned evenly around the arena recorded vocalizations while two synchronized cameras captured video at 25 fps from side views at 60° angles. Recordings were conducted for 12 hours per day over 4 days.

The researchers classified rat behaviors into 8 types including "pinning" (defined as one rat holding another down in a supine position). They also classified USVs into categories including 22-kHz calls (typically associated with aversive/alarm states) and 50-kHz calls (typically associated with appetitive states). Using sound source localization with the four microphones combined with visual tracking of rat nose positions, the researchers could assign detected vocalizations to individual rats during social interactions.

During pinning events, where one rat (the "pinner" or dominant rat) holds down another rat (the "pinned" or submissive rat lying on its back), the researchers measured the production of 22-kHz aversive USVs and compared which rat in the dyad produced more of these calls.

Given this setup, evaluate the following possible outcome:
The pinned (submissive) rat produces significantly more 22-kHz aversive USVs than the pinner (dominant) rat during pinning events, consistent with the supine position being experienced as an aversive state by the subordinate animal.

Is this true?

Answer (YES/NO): YES